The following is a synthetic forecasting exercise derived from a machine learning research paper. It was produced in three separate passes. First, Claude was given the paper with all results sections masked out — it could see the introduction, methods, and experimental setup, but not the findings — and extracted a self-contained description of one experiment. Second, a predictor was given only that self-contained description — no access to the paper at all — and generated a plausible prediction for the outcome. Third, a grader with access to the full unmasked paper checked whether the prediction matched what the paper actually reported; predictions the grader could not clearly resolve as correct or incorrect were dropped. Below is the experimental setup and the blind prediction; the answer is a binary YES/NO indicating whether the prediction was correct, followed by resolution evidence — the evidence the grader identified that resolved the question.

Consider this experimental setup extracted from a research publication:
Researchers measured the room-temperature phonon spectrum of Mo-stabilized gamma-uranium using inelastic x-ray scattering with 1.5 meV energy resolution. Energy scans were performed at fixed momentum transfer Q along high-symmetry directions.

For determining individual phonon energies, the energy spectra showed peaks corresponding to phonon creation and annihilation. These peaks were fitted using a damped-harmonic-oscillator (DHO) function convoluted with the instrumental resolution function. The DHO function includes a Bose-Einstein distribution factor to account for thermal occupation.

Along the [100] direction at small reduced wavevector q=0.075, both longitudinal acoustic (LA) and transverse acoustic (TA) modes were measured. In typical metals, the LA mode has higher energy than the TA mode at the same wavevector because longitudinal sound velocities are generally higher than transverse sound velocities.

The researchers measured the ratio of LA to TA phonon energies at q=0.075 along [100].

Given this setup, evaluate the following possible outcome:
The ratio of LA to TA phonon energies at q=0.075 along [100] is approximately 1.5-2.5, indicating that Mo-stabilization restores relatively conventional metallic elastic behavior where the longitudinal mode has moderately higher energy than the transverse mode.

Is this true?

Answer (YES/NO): NO